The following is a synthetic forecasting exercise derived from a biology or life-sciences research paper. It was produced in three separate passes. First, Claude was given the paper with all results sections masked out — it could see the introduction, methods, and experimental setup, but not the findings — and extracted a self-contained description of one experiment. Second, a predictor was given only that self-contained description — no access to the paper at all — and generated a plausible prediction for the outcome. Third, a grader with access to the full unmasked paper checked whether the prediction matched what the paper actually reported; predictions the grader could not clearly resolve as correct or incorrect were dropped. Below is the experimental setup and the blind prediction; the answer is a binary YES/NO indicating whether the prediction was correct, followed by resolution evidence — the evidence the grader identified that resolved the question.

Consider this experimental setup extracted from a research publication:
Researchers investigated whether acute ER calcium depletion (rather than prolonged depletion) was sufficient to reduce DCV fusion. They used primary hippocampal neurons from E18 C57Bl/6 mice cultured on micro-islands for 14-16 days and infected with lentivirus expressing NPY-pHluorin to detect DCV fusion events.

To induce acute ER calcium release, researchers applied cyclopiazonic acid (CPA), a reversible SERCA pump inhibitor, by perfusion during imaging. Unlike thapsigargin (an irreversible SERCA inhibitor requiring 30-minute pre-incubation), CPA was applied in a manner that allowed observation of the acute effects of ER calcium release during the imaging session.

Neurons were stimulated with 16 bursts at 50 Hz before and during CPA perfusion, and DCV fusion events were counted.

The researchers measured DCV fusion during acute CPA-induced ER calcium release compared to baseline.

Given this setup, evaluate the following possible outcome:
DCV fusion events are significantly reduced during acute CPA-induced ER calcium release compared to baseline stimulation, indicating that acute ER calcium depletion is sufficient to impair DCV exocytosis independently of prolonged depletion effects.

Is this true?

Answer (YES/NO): YES